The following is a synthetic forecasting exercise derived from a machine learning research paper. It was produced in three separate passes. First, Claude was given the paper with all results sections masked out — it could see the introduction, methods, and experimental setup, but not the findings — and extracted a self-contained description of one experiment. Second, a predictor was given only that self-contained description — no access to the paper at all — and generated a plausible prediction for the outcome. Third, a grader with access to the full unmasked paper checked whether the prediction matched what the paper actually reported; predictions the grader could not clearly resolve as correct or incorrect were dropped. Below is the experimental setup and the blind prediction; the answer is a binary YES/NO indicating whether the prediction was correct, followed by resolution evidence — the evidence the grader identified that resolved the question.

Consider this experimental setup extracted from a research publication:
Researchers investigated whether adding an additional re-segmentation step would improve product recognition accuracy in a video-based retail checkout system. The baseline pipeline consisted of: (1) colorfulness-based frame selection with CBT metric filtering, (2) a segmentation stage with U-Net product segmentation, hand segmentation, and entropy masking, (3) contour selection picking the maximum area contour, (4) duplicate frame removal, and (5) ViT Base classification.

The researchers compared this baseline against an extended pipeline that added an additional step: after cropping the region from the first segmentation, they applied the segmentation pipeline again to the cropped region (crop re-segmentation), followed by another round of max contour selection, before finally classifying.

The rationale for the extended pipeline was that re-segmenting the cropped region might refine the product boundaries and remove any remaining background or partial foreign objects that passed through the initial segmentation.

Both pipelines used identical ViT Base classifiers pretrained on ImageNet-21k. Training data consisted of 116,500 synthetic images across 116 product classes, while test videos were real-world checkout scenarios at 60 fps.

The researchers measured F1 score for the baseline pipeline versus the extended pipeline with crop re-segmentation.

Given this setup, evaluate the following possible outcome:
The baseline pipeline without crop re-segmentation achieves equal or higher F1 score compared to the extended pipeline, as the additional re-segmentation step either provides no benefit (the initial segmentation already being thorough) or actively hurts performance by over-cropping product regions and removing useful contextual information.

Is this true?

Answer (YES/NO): YES